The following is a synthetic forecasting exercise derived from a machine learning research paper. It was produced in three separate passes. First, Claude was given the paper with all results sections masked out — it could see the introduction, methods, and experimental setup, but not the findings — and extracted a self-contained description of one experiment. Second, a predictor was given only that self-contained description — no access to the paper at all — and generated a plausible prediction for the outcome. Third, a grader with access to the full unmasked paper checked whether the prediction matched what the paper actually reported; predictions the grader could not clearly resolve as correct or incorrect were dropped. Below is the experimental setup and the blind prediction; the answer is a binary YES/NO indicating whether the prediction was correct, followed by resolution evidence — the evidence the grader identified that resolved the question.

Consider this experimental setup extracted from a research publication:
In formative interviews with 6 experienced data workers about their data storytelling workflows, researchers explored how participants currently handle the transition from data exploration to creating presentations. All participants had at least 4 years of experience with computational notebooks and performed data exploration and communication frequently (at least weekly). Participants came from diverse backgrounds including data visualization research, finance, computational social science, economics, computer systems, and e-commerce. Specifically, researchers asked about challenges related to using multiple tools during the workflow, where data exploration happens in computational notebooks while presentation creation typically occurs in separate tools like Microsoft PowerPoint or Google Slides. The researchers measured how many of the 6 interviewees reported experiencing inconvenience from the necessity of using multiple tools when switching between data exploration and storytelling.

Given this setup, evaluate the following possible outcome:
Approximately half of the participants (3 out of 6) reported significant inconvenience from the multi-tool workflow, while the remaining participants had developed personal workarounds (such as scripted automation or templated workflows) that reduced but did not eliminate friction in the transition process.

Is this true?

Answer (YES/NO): NO